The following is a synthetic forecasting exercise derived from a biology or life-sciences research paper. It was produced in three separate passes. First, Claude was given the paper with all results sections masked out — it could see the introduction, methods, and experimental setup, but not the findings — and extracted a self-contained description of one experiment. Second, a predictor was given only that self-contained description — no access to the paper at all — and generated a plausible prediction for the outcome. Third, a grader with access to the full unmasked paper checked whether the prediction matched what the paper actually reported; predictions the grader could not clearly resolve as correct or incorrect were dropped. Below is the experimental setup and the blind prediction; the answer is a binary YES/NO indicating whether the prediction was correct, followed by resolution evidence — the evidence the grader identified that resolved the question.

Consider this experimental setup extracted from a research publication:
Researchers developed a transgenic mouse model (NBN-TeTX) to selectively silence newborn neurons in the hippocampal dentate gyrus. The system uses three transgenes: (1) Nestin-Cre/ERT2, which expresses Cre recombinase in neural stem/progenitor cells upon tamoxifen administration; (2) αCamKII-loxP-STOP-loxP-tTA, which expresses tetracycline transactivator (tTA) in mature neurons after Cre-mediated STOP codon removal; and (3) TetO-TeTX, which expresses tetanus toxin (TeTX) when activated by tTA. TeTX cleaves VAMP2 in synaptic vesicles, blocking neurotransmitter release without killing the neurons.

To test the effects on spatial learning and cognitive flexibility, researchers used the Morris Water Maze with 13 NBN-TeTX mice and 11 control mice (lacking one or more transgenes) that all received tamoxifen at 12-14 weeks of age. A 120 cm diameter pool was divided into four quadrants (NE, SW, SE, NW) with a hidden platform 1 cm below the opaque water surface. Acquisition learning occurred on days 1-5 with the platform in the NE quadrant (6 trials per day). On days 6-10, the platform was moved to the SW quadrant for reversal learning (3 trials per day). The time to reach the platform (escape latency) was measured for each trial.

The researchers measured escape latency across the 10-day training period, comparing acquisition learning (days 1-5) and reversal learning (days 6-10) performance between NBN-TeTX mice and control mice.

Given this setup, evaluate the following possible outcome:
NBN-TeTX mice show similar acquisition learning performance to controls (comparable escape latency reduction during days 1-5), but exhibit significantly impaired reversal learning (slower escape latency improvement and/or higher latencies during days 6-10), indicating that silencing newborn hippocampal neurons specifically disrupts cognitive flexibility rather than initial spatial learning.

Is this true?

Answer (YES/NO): YES